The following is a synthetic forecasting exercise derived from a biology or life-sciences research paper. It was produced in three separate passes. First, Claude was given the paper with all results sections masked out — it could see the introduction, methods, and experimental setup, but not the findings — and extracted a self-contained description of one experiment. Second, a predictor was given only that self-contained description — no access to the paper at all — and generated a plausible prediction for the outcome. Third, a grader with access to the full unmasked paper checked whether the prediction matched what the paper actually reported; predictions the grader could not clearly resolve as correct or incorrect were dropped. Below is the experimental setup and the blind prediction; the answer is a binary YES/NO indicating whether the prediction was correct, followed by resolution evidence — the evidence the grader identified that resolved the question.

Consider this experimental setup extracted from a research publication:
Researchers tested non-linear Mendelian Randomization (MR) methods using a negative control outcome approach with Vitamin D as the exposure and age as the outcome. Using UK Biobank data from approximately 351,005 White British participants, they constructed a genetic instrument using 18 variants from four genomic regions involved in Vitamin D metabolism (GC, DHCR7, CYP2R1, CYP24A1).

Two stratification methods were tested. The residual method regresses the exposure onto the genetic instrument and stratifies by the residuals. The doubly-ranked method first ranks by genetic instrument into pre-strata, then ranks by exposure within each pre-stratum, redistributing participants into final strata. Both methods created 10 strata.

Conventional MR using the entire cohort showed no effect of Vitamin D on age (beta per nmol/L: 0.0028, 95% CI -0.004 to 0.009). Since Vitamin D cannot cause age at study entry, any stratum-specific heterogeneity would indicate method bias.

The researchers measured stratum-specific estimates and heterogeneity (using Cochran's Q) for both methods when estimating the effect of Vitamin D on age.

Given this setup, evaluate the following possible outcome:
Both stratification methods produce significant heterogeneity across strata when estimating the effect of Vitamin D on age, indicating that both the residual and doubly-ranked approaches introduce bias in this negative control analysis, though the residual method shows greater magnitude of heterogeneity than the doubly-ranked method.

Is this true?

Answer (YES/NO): NO